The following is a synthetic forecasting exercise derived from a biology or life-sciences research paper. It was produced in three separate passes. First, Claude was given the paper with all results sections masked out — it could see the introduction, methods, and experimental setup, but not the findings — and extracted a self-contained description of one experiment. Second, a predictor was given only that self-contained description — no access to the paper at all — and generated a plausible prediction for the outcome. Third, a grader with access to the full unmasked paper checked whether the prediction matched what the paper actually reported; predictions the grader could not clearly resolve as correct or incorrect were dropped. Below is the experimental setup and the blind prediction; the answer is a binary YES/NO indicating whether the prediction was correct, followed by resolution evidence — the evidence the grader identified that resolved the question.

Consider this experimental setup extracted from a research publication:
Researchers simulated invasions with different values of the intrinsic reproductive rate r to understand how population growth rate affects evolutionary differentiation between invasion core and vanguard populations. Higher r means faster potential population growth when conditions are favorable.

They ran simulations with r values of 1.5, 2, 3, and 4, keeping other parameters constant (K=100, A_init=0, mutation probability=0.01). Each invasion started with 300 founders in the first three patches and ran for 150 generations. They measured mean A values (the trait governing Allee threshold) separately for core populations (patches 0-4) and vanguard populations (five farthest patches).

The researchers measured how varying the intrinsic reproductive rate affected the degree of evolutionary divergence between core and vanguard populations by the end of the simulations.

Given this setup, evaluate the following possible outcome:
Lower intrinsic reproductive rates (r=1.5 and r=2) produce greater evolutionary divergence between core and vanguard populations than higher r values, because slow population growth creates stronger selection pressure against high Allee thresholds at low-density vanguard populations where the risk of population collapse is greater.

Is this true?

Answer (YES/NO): NO